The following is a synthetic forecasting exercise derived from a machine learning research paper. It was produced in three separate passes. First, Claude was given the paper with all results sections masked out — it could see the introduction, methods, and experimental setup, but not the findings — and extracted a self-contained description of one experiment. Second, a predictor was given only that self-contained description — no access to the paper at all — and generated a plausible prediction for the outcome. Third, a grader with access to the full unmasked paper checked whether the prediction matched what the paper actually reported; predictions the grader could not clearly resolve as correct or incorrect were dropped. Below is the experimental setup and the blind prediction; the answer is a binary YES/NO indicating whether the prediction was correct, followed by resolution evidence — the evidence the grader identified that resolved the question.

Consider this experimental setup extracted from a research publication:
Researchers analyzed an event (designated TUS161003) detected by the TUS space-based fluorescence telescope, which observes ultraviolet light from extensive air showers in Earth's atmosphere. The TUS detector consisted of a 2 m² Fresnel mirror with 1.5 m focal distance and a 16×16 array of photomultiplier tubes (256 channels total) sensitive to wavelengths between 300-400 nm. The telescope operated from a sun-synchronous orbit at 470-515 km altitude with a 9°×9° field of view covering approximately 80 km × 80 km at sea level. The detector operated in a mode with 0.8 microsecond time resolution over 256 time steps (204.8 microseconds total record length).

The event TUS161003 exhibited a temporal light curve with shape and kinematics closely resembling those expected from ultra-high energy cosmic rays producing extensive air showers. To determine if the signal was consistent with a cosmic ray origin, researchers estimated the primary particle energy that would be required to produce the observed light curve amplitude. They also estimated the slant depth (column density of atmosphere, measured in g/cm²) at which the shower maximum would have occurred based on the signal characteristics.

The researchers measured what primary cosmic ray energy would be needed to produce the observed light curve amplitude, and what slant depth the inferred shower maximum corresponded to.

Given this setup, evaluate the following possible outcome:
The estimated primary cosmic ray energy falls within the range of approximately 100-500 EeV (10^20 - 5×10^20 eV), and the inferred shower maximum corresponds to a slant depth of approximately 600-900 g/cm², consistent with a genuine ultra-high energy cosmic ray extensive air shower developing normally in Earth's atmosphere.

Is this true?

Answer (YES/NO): NO